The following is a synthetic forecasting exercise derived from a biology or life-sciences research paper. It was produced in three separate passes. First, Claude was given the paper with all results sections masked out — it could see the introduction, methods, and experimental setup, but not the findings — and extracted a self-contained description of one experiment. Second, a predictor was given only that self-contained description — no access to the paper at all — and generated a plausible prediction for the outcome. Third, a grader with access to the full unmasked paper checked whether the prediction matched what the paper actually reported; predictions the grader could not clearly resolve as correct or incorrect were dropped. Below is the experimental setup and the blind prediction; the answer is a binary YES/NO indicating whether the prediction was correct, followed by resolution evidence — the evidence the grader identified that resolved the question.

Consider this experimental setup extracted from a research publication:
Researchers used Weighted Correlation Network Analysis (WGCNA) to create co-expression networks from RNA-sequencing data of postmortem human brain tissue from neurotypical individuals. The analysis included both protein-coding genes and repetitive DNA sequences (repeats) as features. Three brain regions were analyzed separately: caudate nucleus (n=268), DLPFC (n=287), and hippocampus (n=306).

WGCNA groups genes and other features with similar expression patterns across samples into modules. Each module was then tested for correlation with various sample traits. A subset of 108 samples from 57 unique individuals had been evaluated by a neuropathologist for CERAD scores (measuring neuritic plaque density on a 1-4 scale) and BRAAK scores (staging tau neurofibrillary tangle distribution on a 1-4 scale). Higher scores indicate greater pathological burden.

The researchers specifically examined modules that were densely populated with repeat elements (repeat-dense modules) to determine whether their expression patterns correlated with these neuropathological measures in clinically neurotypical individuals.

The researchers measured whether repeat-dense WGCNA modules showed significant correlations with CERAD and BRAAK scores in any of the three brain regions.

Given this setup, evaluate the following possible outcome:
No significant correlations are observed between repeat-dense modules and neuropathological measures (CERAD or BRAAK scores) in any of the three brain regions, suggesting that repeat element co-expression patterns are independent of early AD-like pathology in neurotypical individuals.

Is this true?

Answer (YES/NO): NO